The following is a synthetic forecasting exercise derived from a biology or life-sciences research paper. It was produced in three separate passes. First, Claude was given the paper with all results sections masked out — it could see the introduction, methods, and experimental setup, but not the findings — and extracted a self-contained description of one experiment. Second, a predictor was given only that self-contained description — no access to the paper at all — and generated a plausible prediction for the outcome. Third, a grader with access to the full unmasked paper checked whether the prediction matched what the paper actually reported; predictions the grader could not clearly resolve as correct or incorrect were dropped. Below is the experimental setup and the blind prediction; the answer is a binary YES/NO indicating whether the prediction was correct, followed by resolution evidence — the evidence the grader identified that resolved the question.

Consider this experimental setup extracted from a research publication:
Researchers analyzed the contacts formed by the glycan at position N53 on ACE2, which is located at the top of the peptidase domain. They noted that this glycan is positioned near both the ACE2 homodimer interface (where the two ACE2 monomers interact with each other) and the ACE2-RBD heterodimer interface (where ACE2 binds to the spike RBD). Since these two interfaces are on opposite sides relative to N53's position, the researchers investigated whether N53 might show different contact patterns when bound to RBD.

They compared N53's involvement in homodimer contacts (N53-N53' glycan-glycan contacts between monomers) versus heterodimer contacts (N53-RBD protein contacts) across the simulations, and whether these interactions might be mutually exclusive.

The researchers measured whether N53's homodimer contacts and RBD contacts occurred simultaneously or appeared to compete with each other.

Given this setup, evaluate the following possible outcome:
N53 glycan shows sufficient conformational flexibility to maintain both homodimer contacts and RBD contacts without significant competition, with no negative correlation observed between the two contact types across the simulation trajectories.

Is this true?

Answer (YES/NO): NO